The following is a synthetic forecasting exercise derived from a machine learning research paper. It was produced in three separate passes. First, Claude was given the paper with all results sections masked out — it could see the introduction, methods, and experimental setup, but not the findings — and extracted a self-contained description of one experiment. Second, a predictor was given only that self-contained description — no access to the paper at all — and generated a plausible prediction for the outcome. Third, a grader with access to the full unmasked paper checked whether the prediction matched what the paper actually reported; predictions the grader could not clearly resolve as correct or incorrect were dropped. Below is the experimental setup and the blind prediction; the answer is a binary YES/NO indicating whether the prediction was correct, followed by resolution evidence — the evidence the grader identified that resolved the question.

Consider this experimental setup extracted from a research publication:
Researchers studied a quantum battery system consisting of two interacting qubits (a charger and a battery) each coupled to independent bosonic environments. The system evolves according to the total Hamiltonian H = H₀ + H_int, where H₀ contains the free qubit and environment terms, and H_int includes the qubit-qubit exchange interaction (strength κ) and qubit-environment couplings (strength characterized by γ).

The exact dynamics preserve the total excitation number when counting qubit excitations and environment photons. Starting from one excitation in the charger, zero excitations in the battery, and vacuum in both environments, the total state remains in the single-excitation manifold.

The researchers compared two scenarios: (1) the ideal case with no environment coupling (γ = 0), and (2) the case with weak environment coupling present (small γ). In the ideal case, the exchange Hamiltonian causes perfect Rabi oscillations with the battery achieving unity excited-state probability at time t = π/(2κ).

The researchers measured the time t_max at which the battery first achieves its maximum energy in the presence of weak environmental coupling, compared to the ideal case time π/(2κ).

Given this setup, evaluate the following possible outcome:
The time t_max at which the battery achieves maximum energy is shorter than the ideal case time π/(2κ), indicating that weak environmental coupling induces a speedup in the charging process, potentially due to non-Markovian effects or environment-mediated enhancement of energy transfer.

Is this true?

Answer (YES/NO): NO